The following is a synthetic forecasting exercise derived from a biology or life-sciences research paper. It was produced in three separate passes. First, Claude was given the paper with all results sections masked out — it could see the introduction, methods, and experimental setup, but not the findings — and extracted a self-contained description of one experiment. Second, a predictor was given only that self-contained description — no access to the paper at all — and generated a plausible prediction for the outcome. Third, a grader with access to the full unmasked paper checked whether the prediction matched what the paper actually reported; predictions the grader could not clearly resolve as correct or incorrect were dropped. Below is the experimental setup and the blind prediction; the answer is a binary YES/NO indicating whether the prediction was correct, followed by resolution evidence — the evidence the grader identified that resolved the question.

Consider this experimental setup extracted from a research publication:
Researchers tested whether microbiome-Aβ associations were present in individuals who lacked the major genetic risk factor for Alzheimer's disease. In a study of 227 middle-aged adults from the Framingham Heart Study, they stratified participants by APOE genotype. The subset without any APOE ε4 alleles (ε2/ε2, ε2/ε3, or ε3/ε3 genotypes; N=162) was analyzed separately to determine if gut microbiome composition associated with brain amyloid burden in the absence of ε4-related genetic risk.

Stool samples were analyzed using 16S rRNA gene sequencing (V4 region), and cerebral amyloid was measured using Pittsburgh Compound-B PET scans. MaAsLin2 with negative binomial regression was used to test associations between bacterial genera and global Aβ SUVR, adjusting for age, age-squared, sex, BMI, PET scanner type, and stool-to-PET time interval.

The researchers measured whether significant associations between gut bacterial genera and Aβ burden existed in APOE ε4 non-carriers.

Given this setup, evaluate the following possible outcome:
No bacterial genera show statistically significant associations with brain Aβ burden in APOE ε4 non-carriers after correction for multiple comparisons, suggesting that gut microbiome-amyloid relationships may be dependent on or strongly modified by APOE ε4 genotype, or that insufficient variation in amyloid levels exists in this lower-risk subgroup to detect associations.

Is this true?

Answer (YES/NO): NO